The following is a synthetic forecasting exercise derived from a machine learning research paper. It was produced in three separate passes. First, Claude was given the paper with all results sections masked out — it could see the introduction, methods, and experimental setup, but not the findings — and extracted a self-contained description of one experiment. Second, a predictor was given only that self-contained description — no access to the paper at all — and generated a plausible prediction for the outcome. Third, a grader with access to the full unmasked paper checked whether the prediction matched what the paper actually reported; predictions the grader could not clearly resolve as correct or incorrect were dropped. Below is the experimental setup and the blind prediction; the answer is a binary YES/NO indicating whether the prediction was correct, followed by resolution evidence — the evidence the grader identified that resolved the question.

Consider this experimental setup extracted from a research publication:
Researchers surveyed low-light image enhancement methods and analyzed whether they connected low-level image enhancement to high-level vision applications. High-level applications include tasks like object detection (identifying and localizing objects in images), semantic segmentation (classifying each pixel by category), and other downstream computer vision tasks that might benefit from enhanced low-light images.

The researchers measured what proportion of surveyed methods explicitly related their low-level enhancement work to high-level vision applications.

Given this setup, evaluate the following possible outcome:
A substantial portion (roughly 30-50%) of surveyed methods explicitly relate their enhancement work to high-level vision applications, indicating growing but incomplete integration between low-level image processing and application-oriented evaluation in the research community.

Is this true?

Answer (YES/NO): NO